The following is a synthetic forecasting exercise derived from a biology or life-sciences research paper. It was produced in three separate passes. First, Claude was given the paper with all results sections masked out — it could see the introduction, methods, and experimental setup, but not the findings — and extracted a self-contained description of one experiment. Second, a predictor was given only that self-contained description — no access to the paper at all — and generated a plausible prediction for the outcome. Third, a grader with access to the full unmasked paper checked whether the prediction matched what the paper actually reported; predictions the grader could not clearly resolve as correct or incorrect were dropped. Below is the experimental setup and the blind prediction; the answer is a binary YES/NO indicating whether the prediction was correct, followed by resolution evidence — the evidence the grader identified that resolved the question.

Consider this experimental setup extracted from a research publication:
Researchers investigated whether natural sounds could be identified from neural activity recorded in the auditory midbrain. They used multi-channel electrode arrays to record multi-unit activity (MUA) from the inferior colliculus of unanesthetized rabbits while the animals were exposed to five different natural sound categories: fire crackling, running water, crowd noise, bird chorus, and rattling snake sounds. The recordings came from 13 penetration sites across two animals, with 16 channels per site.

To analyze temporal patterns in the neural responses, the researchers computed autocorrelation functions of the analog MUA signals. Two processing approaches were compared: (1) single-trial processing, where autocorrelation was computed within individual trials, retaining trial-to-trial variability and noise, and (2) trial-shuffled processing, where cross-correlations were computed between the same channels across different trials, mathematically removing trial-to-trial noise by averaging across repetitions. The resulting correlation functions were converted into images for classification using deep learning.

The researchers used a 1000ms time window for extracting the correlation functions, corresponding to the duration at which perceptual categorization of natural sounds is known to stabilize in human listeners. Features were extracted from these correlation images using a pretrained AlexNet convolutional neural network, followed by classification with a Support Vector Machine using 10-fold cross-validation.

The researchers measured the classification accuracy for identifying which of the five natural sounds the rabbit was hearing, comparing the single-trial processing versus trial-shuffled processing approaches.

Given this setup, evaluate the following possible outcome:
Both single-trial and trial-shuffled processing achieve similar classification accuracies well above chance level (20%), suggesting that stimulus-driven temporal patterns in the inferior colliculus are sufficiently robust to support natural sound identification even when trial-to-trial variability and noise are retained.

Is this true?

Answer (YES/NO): NO